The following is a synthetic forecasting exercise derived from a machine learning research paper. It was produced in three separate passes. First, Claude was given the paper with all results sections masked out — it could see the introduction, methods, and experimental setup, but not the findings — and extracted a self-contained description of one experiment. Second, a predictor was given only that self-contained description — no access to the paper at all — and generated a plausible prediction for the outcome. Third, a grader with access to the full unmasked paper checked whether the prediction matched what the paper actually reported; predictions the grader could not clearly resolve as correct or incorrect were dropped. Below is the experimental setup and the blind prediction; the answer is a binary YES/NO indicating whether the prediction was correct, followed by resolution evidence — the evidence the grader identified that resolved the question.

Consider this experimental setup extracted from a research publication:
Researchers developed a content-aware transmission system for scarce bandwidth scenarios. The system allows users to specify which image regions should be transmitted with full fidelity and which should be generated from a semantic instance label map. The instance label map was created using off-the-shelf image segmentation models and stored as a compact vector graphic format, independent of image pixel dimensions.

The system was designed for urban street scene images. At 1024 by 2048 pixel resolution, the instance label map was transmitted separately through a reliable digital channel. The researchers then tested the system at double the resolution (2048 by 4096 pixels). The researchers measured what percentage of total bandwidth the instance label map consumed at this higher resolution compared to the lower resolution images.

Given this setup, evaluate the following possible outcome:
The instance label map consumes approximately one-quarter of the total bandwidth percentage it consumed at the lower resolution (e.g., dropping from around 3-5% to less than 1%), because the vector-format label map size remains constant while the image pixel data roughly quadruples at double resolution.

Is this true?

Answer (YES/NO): NO